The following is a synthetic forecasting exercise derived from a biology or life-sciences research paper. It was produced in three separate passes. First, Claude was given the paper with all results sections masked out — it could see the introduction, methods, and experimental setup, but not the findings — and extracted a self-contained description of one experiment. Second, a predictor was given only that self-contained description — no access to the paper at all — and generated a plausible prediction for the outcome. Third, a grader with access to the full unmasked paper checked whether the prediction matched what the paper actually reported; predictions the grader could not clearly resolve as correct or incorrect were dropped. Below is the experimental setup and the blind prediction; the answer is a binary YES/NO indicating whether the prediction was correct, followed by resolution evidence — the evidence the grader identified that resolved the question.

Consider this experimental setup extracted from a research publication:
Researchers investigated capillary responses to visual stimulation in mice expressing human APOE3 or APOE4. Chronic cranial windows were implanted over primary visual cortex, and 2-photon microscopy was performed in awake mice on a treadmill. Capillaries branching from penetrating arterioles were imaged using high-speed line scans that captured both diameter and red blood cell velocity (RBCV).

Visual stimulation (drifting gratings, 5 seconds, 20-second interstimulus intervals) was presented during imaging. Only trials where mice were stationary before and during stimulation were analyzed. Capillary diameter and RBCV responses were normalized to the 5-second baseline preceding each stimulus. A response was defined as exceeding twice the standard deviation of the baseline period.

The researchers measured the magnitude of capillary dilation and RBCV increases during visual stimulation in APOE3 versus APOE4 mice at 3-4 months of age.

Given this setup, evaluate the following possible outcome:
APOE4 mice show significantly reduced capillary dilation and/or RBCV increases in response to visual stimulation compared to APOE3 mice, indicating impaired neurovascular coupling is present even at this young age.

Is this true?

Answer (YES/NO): NO